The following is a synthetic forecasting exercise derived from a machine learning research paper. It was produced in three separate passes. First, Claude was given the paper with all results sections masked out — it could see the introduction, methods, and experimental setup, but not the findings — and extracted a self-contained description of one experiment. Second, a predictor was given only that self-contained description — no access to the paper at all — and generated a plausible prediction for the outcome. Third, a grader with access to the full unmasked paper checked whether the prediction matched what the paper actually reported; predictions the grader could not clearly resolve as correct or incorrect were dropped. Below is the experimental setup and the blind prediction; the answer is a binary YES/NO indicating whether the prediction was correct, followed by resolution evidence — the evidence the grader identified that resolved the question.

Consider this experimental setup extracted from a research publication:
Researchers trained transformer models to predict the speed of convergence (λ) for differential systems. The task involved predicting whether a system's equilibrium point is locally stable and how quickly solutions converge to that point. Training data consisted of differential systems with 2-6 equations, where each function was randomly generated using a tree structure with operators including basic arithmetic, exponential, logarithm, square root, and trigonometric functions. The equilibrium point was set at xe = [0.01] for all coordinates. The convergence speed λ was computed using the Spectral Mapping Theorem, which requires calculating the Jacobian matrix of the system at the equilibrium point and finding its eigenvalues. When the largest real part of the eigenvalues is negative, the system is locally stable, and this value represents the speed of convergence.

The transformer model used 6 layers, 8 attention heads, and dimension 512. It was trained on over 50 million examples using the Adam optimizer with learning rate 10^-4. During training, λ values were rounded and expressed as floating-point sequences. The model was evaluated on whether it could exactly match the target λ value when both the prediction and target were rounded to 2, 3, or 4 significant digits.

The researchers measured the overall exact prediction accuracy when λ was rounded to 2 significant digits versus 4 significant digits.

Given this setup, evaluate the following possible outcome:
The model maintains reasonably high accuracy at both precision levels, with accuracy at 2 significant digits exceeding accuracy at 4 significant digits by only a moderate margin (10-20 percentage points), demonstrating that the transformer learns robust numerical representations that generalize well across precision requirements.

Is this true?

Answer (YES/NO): NO